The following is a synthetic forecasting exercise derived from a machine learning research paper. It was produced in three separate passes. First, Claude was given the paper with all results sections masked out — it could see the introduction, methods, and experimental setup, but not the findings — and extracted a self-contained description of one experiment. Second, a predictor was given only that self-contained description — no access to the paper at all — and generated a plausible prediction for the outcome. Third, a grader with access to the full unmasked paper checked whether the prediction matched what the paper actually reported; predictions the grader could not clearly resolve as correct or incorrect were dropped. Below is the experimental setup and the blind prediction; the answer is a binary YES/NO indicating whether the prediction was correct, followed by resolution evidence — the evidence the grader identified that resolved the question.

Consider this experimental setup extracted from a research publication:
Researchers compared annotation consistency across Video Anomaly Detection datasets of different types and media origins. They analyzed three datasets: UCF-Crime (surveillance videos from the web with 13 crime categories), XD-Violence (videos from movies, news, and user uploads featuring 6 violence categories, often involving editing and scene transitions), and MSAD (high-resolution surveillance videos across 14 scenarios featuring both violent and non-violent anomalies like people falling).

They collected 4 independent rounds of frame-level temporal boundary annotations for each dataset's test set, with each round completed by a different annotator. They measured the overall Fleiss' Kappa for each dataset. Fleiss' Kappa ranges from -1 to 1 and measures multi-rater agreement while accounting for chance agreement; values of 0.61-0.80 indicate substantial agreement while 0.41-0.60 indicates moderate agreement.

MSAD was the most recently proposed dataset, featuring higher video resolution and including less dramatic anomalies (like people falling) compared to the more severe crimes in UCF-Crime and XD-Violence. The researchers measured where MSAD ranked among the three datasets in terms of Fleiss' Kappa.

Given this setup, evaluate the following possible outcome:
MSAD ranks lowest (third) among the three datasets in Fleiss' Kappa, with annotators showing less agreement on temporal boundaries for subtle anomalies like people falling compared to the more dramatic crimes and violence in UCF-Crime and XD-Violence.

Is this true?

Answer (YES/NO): NO